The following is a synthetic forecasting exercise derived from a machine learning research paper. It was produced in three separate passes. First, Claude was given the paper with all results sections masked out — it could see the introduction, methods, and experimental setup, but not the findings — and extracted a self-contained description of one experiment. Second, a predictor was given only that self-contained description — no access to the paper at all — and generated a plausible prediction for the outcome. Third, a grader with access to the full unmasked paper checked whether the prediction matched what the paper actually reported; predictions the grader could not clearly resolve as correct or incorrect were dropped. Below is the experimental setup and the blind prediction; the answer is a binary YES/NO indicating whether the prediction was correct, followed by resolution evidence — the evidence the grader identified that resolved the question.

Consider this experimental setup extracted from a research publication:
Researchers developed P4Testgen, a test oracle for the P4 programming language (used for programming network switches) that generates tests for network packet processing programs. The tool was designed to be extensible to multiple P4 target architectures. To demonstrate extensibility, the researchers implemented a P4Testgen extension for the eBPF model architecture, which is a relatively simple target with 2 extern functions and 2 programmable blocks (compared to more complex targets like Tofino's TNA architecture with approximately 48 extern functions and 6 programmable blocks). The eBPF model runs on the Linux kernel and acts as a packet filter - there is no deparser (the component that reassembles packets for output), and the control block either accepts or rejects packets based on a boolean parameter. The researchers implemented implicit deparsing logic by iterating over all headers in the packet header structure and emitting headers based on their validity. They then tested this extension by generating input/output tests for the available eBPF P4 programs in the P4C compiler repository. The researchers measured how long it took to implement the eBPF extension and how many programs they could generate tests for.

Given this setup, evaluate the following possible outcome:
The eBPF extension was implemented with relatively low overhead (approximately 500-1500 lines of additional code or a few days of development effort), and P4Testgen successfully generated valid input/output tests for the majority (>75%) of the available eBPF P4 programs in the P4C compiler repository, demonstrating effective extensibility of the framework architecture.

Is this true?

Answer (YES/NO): YES